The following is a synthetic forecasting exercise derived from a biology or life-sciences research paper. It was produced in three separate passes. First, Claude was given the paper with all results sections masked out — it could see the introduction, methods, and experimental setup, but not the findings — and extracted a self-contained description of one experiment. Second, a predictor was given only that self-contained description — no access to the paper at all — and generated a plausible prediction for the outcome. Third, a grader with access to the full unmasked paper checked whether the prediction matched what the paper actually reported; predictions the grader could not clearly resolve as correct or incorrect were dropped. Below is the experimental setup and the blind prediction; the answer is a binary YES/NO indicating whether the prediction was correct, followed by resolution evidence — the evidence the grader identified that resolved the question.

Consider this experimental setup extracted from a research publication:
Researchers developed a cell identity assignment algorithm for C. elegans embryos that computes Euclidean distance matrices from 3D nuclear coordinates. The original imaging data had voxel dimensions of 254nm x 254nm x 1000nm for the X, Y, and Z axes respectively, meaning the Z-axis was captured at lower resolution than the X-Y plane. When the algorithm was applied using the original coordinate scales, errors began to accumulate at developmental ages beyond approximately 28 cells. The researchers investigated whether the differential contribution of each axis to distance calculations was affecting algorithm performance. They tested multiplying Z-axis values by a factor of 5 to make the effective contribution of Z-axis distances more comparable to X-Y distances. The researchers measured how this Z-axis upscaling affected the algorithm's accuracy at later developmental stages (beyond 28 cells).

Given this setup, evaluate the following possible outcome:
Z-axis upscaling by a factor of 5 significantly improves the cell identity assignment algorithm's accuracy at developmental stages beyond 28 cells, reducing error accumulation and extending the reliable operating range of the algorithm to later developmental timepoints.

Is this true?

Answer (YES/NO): YES